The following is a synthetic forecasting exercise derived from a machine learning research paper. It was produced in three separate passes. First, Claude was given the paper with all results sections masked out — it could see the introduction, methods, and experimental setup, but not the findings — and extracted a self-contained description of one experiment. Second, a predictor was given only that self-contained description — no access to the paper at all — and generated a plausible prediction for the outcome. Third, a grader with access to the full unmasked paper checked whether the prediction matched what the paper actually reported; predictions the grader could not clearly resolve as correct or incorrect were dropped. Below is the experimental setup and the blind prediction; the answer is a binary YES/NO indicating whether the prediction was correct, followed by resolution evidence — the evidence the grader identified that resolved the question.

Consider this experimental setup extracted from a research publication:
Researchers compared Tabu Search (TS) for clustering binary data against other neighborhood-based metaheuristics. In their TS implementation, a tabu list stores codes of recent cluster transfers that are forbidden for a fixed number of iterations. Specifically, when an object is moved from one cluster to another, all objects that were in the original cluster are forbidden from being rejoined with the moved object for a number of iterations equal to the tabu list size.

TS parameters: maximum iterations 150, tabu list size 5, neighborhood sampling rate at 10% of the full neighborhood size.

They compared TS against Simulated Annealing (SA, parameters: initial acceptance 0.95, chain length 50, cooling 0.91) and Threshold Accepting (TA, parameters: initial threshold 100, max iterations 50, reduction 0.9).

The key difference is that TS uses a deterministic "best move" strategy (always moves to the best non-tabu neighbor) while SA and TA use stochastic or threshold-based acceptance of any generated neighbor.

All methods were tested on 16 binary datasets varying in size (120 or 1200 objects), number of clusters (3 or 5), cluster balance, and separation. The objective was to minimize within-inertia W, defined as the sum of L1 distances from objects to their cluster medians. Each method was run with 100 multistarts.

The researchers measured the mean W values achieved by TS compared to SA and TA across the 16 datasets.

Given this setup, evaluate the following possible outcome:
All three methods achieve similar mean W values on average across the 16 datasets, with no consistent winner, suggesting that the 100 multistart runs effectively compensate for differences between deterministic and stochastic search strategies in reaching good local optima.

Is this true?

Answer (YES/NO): NO